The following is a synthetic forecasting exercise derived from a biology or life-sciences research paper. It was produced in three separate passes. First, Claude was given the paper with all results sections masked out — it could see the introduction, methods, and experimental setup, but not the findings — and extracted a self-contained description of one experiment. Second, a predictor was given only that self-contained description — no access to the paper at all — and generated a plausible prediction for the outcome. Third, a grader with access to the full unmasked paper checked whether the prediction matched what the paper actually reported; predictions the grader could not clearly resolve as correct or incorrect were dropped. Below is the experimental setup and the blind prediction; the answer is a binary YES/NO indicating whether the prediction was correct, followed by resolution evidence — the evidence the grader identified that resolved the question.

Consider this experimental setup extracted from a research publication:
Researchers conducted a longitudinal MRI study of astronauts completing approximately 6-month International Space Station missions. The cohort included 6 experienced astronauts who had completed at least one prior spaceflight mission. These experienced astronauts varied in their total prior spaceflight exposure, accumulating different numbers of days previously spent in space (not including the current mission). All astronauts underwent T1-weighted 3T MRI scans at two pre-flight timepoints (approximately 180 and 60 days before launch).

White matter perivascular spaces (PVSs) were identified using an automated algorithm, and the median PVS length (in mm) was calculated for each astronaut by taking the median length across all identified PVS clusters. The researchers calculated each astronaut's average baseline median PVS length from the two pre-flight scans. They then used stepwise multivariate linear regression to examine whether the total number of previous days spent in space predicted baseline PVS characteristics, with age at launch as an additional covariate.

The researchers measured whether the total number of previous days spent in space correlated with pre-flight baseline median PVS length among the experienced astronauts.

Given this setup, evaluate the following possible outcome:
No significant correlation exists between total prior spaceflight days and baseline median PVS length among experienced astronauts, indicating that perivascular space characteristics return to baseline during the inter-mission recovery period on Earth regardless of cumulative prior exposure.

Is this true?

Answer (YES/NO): NO